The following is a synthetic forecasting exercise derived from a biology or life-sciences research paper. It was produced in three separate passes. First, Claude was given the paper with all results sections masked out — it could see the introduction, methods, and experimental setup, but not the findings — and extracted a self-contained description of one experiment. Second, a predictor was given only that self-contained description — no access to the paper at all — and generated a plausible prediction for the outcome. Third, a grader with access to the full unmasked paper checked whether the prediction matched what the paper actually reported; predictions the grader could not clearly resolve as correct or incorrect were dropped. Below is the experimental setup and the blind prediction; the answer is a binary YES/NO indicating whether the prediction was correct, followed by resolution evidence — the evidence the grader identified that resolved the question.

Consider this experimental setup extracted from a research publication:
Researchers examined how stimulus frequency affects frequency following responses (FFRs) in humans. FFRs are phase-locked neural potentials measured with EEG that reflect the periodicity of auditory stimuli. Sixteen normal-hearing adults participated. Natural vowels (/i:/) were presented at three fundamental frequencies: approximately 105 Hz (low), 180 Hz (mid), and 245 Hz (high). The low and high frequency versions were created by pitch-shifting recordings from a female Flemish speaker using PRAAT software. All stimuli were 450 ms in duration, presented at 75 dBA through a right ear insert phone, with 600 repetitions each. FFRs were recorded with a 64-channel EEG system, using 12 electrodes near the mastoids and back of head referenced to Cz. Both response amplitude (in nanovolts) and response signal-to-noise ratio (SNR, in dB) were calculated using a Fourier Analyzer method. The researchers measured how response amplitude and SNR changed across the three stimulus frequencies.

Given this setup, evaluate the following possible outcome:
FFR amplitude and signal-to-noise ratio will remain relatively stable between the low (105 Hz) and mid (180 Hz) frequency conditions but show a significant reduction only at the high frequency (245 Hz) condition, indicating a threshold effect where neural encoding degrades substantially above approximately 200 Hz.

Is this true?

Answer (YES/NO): NO